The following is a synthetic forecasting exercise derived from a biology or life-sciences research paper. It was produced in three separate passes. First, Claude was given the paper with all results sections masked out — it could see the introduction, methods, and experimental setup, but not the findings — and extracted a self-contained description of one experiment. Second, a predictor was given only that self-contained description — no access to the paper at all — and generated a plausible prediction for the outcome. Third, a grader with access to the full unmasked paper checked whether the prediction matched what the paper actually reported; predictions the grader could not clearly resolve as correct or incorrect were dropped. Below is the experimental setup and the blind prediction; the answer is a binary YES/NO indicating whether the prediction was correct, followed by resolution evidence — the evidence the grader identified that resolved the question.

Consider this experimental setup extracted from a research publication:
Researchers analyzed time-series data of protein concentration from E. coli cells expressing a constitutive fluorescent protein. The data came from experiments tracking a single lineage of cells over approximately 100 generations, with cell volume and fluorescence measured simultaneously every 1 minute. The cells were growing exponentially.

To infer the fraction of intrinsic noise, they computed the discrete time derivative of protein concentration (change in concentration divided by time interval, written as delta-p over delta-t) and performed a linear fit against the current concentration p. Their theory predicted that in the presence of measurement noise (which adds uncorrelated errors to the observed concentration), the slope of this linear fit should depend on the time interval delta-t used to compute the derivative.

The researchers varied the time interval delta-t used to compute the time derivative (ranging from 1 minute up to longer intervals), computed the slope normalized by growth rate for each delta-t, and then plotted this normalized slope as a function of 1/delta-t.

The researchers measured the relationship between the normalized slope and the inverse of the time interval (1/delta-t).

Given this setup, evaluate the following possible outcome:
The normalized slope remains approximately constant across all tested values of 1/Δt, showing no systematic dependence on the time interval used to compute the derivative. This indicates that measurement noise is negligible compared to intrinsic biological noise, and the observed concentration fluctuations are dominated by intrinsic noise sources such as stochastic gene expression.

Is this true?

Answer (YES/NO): NO